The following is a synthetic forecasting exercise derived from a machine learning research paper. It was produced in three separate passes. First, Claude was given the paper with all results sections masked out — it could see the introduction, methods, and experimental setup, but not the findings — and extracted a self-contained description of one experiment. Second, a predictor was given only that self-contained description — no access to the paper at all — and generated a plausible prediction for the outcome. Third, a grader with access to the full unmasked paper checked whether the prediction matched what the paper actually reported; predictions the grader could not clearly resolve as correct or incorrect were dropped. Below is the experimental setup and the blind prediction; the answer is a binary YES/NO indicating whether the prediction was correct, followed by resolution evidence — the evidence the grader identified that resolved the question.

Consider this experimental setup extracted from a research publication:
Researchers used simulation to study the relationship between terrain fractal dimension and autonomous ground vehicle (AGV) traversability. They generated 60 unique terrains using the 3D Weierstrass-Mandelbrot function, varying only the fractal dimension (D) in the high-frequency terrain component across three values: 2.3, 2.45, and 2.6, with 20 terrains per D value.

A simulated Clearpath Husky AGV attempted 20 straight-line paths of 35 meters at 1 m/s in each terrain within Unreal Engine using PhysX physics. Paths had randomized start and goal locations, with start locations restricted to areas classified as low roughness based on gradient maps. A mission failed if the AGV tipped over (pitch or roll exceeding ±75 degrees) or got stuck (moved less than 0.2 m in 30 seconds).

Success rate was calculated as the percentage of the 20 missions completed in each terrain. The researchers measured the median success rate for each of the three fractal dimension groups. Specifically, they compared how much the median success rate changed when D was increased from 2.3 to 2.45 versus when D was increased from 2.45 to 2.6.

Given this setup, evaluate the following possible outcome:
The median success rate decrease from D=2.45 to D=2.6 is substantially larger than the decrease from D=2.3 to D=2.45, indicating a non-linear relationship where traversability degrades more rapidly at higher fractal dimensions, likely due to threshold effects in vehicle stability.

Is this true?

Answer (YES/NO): NO